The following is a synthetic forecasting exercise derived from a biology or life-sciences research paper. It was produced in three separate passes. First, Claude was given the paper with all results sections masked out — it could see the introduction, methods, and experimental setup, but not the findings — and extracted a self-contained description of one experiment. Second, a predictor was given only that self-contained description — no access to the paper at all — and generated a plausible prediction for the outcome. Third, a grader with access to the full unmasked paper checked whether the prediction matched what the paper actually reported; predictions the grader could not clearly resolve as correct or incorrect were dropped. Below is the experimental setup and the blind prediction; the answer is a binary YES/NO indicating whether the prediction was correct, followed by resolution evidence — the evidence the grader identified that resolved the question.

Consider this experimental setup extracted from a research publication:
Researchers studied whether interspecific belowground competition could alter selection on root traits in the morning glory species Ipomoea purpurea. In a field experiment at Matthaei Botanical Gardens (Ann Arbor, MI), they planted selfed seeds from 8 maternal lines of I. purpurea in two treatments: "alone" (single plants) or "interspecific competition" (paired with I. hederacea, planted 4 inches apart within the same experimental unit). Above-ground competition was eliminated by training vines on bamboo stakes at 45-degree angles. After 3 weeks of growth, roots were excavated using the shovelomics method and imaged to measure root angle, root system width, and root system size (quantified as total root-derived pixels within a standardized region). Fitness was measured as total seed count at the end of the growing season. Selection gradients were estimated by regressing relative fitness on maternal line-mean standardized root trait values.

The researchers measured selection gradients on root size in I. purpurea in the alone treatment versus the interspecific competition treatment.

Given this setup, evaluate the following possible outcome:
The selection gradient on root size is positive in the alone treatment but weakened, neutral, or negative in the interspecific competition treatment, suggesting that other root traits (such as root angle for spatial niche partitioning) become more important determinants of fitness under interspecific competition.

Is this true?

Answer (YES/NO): YES